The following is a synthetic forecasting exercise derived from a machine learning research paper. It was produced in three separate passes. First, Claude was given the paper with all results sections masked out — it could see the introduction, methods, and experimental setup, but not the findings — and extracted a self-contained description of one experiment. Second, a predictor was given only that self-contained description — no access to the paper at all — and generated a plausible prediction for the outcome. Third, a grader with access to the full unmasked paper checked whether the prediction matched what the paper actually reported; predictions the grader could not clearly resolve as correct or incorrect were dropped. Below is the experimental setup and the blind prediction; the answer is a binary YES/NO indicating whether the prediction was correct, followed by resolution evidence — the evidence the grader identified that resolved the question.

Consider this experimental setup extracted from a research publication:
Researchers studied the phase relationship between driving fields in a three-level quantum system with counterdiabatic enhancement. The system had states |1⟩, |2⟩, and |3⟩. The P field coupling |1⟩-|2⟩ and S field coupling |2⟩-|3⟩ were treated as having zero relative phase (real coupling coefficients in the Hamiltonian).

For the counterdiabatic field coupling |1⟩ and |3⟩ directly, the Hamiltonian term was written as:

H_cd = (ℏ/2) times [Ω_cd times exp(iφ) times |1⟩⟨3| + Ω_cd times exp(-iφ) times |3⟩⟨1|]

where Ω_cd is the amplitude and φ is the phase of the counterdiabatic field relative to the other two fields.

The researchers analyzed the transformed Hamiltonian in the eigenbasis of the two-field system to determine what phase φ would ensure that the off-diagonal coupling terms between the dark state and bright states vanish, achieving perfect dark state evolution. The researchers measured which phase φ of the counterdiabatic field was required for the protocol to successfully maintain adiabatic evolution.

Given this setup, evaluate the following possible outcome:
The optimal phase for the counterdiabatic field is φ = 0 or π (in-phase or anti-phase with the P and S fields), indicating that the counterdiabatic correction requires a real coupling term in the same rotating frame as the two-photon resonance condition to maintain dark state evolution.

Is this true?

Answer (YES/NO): NO